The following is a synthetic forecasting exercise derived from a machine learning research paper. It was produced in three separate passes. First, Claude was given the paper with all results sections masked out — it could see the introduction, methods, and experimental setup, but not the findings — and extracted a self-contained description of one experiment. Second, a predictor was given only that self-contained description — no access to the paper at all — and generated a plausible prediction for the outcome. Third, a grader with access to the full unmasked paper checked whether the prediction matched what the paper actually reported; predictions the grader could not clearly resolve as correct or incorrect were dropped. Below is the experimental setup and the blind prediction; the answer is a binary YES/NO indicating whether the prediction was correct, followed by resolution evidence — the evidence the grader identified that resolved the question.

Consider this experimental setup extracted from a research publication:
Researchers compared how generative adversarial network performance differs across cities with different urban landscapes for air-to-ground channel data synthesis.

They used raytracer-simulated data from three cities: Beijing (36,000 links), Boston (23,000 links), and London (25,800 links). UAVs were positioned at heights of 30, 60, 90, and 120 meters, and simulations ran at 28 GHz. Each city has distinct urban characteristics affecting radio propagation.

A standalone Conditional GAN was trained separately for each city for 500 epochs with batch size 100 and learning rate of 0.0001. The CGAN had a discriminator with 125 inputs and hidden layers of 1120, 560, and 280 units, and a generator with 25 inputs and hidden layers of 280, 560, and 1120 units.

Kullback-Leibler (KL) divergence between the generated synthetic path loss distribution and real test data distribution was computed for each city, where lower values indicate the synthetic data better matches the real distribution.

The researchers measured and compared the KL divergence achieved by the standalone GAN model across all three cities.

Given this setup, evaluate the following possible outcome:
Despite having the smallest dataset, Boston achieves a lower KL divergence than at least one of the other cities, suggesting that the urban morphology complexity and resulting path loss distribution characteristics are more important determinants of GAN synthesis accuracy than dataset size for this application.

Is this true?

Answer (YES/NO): YES